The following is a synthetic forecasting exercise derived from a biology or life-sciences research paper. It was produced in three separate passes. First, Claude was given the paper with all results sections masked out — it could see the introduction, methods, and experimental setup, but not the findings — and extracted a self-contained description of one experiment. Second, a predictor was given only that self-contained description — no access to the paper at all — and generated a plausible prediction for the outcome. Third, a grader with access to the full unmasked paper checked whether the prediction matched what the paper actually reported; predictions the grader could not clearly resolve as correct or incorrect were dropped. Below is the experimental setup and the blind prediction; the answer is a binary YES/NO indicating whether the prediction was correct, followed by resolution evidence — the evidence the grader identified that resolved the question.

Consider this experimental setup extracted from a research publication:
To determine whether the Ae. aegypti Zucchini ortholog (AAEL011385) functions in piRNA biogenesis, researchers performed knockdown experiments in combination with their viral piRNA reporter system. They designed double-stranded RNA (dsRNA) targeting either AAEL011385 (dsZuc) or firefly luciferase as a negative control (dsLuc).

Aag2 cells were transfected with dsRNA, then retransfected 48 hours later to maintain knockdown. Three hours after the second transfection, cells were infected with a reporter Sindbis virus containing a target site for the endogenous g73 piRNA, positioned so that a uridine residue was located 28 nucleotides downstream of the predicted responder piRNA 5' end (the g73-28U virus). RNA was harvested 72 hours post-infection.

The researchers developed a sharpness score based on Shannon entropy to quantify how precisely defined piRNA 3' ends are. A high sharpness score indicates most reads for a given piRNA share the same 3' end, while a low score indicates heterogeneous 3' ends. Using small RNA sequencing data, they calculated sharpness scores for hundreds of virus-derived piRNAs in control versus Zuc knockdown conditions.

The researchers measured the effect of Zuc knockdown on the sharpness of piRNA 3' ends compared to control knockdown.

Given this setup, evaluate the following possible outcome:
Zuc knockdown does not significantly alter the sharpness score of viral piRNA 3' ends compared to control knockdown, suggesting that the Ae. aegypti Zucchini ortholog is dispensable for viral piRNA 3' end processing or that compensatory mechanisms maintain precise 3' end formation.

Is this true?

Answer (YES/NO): NO